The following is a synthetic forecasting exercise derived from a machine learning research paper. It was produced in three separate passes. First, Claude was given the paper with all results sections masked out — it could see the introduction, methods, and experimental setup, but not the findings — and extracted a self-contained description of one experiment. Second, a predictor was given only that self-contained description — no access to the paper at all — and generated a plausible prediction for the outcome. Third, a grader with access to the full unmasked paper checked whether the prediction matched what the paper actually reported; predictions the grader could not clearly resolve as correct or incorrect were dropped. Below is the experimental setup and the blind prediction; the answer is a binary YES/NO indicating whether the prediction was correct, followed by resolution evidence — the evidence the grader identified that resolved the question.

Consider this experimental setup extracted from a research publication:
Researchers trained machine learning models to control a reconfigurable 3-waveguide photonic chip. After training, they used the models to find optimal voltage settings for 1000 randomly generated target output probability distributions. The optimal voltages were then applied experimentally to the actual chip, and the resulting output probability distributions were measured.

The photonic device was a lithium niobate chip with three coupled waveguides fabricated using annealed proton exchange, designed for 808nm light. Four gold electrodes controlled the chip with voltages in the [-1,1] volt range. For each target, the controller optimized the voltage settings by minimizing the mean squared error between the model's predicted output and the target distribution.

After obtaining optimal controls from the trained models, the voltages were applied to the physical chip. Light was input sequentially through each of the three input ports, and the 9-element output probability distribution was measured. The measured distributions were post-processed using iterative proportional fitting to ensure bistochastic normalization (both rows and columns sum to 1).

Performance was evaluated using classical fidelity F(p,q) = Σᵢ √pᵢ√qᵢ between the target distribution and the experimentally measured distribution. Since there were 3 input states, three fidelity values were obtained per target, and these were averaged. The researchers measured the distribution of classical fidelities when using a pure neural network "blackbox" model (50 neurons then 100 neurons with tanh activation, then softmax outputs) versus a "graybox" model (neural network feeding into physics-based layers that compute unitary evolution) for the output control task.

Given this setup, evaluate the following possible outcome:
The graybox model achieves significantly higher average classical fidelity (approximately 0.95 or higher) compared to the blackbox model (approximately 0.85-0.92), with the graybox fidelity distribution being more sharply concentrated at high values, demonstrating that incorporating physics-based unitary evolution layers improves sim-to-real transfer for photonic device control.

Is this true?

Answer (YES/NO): NO